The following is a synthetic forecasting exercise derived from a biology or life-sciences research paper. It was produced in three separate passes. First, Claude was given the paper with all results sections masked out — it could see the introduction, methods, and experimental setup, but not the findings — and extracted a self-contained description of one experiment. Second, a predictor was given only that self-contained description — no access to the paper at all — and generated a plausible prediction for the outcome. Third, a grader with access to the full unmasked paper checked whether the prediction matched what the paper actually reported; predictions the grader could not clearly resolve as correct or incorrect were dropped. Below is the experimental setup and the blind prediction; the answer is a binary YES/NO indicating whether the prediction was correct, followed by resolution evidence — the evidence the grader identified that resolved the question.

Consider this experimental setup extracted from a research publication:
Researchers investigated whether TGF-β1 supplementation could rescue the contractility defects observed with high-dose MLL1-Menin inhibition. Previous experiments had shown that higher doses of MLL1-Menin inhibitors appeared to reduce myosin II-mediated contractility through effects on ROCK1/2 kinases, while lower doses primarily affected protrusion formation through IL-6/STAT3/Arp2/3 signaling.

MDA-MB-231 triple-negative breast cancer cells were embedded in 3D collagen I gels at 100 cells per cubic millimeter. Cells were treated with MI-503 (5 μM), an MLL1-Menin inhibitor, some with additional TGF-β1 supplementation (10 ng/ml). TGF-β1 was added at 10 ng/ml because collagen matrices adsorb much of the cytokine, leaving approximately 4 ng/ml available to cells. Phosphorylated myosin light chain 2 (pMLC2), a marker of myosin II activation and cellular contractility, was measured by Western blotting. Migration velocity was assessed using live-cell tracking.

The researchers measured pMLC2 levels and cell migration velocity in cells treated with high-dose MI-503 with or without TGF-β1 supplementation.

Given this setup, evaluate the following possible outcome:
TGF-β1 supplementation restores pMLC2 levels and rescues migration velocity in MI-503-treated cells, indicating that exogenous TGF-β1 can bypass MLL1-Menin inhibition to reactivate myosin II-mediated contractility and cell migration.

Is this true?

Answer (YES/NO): NO